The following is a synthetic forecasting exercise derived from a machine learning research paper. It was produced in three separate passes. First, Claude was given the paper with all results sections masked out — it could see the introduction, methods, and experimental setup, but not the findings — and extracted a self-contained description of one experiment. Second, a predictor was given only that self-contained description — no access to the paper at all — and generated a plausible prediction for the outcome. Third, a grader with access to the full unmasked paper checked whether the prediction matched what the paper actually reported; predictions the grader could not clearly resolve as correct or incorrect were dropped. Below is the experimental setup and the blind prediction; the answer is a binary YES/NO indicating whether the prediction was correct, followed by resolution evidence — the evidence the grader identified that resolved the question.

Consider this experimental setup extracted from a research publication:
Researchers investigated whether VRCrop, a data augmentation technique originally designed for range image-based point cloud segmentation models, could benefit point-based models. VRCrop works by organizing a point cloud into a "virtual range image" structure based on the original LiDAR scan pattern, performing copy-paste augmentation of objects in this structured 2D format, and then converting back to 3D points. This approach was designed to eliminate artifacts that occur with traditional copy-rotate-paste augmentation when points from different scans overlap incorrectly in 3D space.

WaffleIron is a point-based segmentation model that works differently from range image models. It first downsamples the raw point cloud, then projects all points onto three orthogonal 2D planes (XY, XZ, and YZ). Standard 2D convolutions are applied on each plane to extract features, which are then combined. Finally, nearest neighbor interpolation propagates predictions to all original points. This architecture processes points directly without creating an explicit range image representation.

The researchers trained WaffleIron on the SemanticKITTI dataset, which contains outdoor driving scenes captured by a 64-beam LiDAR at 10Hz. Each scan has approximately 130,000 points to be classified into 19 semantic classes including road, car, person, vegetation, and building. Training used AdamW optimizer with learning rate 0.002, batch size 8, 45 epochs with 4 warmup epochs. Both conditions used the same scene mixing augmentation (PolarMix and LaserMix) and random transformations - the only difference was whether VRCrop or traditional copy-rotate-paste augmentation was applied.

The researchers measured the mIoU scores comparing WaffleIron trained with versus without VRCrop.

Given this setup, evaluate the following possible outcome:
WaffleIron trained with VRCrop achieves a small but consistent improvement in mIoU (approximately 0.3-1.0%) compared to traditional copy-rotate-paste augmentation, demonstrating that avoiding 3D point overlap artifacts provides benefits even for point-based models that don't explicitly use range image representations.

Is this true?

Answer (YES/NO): NO